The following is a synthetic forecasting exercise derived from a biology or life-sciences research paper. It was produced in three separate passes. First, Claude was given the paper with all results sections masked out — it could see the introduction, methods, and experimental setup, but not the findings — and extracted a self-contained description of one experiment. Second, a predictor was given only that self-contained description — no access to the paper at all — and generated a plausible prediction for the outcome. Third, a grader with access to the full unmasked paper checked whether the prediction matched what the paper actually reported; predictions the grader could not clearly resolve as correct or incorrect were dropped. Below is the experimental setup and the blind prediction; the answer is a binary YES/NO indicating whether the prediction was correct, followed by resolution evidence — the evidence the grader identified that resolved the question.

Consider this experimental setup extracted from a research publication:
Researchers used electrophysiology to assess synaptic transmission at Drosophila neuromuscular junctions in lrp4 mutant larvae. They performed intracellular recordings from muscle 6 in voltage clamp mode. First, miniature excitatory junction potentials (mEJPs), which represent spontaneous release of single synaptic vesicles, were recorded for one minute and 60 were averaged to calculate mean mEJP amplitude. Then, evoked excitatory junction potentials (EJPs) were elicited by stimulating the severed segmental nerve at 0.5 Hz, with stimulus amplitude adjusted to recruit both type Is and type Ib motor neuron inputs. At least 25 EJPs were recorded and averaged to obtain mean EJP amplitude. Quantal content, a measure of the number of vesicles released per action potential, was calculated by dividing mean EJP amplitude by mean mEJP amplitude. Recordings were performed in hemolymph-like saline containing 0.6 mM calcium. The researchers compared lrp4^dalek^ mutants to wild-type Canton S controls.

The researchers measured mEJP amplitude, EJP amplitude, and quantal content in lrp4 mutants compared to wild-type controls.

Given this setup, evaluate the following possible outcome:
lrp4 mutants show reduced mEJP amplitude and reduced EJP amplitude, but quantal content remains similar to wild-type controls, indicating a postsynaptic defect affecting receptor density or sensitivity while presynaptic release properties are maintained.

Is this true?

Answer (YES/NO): NO